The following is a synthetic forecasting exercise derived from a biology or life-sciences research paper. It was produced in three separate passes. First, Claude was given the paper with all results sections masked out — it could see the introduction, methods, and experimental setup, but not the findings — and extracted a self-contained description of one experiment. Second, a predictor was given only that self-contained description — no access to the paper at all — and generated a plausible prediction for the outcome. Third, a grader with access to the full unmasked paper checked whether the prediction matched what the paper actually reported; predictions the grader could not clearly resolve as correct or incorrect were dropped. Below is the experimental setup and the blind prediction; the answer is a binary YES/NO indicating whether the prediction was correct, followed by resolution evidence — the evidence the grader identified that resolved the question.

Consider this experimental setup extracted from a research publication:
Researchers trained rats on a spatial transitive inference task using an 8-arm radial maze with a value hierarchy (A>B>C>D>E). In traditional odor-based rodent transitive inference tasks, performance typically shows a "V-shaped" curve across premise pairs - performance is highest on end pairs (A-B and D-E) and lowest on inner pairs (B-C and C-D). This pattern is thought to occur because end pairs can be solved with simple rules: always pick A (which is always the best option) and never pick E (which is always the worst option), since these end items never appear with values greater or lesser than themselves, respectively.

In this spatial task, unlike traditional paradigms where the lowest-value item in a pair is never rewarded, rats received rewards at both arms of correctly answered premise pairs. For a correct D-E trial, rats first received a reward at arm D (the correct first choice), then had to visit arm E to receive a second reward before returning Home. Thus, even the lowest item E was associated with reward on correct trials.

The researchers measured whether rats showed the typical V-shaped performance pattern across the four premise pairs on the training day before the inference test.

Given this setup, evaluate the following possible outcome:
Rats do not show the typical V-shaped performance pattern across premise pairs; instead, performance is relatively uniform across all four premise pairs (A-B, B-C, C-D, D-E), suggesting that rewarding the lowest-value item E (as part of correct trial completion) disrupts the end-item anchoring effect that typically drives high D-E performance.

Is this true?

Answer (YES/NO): YES